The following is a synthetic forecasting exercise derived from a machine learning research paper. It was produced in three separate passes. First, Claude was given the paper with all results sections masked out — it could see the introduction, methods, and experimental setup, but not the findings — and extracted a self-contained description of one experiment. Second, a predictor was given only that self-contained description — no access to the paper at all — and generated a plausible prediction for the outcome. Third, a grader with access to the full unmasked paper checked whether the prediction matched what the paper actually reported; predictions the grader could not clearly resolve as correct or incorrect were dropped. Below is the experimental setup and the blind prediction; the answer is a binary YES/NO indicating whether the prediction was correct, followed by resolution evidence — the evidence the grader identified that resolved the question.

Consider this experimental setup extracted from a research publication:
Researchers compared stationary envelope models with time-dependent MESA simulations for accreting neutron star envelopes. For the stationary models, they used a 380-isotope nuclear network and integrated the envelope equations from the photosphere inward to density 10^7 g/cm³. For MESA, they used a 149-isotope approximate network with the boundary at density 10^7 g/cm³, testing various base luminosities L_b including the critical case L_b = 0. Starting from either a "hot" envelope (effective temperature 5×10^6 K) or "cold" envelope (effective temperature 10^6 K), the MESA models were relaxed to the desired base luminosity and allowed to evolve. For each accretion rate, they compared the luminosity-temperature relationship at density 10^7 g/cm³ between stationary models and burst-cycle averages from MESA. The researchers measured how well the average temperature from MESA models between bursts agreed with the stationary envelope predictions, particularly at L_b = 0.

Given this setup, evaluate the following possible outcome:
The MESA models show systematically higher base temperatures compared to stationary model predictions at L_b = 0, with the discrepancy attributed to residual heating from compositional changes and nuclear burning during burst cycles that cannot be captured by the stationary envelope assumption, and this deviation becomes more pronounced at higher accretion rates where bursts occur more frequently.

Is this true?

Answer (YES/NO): NO